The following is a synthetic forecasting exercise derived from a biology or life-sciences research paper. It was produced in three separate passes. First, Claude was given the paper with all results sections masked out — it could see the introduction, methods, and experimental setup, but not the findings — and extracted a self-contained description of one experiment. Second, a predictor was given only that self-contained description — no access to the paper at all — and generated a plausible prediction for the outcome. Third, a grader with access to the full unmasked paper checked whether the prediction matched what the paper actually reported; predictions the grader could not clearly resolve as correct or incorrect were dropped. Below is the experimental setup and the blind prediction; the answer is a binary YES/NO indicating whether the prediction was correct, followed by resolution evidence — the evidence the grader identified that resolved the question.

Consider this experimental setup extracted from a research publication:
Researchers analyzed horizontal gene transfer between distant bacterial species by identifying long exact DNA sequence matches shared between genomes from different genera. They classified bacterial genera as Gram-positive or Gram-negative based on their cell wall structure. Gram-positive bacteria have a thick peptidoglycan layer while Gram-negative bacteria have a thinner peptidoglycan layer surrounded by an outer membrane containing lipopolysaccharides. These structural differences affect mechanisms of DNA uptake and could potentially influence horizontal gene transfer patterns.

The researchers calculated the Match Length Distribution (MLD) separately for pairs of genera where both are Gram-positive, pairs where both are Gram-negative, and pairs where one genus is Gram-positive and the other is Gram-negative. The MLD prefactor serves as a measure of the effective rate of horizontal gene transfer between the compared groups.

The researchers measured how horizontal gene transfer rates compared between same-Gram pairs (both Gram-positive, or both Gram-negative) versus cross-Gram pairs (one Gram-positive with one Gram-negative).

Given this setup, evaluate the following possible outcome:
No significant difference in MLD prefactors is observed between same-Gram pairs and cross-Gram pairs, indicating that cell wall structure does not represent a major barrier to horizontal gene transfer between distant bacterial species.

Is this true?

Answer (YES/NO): NO